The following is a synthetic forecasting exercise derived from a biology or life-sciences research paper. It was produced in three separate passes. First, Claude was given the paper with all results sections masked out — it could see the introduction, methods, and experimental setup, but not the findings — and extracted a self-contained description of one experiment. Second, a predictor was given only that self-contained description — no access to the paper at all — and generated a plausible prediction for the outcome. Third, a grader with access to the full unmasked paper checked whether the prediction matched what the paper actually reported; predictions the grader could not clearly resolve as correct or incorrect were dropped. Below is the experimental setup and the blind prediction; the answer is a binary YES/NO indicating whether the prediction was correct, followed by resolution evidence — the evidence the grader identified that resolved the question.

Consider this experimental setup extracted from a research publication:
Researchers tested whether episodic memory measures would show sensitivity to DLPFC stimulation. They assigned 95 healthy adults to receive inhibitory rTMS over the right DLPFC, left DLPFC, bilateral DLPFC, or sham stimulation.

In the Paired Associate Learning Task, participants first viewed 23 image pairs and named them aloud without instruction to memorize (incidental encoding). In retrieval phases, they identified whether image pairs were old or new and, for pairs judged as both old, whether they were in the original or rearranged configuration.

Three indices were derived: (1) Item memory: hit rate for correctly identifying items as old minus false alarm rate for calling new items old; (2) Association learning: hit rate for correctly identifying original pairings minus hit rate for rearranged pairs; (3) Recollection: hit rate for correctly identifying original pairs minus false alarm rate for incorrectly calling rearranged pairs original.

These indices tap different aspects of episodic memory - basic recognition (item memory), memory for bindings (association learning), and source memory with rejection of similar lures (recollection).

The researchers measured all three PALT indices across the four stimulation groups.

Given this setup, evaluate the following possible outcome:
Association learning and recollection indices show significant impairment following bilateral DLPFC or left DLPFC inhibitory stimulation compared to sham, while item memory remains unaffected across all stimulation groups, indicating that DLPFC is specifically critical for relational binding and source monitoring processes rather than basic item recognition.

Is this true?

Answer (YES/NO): NO